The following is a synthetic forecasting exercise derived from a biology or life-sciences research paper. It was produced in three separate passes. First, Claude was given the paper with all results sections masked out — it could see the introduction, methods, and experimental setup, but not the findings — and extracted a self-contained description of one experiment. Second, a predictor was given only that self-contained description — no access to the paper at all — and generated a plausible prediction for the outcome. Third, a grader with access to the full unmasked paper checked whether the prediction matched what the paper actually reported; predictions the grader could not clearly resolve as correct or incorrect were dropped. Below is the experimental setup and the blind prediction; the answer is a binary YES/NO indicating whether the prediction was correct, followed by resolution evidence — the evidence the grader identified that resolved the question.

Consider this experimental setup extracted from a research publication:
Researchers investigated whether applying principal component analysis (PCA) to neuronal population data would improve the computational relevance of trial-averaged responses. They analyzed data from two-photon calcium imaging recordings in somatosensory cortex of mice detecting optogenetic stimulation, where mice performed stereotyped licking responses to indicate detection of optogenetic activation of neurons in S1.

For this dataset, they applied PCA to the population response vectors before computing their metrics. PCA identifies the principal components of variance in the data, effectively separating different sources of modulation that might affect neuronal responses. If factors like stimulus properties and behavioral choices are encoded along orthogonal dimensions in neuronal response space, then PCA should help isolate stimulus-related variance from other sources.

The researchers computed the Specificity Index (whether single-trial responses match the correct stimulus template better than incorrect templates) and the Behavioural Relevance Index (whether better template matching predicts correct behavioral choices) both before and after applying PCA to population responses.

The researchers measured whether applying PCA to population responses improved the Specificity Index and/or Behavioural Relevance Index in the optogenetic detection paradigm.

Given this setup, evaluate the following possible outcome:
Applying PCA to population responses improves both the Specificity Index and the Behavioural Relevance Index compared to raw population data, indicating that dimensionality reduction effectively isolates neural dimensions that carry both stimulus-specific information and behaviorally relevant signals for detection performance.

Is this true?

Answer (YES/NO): NO